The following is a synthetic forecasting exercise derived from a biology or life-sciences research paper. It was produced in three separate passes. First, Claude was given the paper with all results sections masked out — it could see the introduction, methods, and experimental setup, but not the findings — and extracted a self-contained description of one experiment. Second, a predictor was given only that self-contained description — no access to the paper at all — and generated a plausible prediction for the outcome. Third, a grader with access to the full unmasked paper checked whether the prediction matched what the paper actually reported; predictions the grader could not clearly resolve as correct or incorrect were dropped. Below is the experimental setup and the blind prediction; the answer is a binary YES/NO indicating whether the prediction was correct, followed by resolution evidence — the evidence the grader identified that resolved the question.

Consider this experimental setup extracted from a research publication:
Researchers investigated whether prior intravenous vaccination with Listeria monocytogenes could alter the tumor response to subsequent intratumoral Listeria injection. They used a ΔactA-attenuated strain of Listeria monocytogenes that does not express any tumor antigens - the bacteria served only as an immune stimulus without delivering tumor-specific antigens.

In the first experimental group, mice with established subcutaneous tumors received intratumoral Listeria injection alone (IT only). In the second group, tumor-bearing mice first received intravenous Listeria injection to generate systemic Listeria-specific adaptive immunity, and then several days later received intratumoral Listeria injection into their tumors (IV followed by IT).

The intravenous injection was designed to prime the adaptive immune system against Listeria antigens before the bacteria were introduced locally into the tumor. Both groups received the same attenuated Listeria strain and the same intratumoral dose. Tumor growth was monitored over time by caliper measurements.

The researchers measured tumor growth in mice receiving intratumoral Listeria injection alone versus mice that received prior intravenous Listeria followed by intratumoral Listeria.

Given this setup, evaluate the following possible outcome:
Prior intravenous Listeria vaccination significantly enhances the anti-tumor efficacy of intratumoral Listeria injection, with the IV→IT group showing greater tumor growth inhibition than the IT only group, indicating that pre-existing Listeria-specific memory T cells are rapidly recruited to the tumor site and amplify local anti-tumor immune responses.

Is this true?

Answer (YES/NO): YES